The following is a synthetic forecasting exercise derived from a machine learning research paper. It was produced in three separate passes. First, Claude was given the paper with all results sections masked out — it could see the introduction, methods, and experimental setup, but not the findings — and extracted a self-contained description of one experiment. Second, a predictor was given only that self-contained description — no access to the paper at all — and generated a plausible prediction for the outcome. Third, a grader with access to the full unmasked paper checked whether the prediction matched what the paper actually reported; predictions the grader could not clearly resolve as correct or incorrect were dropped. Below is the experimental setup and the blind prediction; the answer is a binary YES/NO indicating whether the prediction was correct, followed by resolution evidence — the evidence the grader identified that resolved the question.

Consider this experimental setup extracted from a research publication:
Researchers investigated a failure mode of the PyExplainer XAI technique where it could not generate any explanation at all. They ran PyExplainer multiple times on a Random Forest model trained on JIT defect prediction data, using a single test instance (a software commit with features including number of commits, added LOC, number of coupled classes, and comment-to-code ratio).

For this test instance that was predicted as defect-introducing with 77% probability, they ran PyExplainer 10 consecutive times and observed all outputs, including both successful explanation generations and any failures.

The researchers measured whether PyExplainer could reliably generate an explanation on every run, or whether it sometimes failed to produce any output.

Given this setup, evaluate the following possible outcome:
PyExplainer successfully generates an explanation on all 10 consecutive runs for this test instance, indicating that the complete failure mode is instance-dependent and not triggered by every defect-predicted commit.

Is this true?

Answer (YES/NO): NO